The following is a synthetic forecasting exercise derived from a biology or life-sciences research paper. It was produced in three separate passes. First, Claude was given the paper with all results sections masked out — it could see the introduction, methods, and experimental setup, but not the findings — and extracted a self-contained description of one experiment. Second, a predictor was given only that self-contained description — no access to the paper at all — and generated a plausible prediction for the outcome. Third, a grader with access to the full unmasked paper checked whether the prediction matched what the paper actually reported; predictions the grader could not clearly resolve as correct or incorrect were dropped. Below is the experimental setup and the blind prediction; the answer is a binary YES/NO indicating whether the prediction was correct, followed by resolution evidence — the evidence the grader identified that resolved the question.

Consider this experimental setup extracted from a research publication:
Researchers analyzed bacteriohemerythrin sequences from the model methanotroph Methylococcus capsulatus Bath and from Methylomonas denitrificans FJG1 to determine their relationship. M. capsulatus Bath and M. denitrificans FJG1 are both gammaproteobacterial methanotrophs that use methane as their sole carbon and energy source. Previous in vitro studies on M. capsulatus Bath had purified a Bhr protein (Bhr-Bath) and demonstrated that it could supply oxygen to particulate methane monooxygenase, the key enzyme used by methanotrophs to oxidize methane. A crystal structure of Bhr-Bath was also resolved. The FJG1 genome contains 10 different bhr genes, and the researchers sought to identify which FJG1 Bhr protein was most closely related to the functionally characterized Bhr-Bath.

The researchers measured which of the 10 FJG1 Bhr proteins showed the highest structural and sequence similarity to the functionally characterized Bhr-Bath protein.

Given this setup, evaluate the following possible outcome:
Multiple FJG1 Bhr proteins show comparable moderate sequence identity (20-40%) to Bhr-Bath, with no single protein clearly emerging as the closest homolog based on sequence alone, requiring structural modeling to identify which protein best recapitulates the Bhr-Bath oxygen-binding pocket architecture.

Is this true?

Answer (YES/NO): NO